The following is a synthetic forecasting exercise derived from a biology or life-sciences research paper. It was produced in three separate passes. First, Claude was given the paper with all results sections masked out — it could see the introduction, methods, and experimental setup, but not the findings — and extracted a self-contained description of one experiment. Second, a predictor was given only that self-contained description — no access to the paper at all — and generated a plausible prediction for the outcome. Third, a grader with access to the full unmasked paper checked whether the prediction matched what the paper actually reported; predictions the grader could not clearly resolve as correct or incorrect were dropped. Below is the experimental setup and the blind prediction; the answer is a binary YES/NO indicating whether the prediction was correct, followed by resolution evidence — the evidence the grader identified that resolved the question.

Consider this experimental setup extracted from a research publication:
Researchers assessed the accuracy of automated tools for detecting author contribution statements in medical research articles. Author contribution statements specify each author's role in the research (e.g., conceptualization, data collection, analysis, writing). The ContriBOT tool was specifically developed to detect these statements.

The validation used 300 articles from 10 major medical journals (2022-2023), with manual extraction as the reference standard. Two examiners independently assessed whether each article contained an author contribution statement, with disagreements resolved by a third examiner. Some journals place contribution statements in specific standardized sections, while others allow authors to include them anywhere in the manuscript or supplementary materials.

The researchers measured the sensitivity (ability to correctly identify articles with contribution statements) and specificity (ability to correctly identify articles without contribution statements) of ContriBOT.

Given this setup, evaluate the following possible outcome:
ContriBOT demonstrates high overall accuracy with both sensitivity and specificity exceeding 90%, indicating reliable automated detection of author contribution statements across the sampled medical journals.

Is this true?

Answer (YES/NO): NO